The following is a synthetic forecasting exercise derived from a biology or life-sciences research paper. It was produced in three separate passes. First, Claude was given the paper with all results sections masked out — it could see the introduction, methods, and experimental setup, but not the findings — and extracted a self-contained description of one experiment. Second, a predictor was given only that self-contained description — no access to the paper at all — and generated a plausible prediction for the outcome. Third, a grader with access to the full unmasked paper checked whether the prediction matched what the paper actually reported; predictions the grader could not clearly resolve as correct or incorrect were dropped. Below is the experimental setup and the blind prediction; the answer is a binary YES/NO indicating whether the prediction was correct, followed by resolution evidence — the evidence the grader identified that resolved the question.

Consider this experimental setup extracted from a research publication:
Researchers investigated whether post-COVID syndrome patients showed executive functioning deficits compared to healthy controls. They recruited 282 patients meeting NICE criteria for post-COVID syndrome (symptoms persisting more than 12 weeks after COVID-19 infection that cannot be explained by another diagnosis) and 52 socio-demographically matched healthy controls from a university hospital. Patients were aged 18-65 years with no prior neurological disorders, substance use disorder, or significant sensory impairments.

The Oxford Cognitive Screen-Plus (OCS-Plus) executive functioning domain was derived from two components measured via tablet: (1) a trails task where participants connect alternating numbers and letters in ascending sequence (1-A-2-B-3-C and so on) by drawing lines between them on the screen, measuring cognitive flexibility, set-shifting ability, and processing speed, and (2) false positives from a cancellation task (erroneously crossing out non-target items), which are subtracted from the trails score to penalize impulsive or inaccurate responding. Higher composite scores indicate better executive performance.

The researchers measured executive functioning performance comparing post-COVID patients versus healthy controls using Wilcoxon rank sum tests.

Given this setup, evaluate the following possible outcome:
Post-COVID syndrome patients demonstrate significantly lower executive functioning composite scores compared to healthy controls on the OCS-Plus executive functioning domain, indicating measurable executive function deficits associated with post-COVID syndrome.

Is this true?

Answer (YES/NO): YES